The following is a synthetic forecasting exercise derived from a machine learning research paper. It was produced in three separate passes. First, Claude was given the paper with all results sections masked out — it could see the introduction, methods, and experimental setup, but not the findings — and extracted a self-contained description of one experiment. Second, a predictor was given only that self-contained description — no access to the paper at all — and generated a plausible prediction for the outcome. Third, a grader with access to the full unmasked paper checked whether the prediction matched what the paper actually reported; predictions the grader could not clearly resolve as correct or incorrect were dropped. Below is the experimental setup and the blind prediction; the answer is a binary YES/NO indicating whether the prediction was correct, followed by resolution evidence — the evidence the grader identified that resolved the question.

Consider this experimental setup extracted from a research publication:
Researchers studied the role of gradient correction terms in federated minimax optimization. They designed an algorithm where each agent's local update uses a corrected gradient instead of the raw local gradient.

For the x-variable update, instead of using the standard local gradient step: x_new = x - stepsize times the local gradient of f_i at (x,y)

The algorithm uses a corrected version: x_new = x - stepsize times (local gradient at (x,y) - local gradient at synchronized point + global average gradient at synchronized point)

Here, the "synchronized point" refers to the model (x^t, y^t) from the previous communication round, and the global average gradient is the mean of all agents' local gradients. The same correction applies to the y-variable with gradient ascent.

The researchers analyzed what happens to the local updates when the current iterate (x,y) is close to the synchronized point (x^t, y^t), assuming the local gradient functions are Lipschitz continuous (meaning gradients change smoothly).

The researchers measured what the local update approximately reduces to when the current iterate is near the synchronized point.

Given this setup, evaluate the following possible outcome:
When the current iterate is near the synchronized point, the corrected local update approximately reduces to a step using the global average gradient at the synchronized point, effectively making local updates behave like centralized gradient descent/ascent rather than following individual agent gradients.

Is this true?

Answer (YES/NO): YES